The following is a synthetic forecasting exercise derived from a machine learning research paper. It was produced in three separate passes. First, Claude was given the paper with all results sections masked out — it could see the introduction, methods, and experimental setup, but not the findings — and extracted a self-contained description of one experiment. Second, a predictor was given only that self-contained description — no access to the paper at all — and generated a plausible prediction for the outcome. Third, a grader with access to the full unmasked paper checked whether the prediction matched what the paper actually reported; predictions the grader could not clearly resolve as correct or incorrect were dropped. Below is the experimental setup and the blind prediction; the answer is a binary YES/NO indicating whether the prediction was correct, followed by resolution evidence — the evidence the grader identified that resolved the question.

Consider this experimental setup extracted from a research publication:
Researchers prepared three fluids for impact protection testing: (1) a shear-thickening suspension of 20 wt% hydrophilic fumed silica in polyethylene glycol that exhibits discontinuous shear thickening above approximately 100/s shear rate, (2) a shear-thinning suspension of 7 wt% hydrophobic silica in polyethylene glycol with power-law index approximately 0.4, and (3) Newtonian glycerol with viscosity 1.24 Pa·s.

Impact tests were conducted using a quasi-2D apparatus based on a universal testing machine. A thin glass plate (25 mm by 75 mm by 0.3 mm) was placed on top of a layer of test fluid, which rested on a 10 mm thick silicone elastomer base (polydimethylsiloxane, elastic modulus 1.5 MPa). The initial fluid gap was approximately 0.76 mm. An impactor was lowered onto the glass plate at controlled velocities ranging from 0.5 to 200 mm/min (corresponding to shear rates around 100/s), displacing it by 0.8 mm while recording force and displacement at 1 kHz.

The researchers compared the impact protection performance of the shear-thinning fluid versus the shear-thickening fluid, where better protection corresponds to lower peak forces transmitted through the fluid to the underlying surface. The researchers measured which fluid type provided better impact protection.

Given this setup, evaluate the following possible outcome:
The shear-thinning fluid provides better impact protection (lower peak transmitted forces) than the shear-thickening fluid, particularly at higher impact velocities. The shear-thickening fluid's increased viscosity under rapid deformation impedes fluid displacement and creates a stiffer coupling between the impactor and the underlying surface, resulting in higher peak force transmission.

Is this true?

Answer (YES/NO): YES